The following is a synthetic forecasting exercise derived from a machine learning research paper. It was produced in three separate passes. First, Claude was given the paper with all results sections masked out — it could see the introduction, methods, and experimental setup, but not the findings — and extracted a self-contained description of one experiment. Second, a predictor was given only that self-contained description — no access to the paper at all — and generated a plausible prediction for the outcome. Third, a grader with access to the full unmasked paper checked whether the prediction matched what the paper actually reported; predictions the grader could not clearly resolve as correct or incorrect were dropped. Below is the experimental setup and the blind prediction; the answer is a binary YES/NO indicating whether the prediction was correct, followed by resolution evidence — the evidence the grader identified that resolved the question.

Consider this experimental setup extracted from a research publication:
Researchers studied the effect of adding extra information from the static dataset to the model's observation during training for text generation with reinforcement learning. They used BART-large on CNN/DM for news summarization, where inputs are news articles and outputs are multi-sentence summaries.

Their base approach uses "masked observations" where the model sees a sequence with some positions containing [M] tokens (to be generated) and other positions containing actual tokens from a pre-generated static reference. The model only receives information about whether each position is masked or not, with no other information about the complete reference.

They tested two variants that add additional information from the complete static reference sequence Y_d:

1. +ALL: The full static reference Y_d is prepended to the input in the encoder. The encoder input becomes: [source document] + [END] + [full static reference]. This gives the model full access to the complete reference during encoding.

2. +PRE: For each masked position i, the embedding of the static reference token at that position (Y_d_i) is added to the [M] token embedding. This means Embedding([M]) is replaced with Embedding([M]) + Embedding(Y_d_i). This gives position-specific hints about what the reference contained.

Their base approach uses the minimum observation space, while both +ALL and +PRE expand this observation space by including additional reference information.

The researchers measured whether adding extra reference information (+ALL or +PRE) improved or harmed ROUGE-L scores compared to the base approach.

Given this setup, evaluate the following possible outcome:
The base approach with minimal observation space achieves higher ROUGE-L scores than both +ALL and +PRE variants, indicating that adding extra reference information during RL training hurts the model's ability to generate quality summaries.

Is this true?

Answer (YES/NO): YES